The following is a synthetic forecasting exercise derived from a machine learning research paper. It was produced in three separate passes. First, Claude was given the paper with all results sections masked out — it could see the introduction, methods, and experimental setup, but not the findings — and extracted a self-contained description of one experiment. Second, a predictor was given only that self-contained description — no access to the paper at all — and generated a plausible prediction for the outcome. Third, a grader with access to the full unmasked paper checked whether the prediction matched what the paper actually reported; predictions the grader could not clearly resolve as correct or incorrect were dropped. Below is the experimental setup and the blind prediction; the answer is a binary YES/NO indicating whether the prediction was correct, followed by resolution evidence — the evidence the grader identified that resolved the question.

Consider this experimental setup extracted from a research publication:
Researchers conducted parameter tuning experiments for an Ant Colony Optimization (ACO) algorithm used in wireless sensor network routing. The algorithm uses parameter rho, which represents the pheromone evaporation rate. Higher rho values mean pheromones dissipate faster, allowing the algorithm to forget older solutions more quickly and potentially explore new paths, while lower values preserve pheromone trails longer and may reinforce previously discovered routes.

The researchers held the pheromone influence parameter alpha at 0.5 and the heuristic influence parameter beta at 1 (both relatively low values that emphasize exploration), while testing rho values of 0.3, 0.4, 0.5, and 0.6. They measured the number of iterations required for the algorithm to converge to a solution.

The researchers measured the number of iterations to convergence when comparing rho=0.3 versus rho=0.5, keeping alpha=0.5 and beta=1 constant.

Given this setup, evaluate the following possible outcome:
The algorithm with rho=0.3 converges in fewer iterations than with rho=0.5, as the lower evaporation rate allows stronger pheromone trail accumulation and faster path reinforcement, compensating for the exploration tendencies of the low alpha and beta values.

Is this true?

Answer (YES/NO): YES